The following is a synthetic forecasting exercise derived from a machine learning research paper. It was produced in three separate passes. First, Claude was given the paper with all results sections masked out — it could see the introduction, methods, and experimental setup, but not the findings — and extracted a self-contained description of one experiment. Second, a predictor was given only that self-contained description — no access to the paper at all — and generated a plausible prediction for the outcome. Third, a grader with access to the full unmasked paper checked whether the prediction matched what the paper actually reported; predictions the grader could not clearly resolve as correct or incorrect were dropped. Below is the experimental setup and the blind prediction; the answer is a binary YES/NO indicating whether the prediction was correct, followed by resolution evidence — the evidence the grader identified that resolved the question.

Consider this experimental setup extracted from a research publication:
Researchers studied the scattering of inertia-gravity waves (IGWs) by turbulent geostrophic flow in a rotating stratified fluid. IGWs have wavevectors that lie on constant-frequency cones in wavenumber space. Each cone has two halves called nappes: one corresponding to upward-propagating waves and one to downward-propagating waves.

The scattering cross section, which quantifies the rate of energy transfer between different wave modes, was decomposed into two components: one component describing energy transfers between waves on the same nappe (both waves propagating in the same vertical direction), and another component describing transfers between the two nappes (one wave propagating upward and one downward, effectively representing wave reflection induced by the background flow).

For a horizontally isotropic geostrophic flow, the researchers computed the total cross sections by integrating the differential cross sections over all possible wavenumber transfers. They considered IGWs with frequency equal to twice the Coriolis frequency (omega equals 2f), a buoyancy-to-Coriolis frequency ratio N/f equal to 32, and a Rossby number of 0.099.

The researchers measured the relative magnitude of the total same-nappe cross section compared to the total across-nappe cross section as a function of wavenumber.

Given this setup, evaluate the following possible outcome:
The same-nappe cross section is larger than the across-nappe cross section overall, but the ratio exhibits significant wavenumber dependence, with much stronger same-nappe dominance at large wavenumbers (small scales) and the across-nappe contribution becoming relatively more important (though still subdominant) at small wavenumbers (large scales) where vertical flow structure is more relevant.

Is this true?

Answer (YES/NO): YES